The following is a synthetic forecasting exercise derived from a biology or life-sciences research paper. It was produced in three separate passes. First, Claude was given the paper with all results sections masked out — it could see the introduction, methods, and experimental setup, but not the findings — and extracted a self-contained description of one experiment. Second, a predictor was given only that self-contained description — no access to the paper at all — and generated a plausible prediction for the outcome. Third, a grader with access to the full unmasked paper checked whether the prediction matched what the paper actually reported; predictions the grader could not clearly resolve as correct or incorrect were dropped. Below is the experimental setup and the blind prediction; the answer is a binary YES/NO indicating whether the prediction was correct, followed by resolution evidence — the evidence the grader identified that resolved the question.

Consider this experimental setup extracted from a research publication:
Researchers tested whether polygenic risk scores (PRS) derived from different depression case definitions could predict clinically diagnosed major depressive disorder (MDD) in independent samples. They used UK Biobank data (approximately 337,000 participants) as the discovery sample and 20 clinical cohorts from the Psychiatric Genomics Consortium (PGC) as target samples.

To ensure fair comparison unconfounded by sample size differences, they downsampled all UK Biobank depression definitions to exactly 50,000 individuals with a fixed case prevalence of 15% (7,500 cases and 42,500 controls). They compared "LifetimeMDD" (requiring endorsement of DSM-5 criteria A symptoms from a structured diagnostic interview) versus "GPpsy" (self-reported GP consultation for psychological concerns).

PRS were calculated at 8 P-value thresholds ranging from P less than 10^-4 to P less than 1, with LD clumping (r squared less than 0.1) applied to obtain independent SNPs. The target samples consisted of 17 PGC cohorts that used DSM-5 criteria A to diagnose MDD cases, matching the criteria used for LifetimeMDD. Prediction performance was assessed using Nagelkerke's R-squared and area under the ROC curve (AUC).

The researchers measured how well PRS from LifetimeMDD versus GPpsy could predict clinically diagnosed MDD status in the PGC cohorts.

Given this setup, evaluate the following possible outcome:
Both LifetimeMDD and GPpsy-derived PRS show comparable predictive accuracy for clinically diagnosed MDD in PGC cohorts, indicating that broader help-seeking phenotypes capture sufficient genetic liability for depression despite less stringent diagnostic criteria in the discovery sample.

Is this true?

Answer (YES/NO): NO